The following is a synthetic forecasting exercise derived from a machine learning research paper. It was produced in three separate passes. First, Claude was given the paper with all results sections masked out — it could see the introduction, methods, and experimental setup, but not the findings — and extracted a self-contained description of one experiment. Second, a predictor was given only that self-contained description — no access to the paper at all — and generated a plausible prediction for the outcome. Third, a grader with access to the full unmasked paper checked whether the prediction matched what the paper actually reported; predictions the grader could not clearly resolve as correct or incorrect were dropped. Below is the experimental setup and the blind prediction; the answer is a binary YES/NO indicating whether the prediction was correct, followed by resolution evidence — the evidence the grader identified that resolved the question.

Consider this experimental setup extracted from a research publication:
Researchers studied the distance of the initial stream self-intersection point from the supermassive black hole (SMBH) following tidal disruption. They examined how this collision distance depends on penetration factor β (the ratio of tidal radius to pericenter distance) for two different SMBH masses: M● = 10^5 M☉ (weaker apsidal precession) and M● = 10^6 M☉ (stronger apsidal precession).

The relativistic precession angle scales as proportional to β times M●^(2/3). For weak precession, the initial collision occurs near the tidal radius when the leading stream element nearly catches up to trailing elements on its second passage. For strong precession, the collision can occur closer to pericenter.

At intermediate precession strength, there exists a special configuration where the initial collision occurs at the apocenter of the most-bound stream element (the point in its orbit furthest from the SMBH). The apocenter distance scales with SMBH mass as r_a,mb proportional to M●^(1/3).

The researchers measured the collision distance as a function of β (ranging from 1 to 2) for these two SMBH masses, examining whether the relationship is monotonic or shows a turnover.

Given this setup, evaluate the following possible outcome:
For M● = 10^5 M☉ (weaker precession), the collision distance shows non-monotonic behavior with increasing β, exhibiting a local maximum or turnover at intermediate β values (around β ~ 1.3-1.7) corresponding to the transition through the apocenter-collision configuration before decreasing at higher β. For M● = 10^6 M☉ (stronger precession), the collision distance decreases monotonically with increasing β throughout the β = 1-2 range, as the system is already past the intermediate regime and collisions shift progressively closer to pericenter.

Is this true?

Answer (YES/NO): YES